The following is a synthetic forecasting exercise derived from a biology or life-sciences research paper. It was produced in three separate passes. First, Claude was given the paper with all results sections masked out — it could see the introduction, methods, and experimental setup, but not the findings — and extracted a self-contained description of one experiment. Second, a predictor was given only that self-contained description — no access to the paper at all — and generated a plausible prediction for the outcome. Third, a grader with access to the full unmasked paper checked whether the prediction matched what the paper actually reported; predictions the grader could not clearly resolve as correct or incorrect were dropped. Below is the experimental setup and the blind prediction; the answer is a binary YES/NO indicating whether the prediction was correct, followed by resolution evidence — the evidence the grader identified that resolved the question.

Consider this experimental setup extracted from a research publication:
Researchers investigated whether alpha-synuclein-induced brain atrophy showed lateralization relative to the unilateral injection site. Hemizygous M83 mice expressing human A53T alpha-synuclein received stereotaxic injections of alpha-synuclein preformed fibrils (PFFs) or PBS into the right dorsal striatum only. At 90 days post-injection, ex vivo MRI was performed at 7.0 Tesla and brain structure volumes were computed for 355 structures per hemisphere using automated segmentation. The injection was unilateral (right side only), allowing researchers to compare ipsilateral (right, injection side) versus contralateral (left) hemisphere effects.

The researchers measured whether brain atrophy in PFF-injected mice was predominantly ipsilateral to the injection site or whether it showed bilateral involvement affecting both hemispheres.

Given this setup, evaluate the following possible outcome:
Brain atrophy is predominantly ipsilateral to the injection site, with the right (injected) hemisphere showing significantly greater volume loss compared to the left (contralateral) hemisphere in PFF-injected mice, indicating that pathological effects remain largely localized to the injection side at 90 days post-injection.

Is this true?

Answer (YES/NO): NO